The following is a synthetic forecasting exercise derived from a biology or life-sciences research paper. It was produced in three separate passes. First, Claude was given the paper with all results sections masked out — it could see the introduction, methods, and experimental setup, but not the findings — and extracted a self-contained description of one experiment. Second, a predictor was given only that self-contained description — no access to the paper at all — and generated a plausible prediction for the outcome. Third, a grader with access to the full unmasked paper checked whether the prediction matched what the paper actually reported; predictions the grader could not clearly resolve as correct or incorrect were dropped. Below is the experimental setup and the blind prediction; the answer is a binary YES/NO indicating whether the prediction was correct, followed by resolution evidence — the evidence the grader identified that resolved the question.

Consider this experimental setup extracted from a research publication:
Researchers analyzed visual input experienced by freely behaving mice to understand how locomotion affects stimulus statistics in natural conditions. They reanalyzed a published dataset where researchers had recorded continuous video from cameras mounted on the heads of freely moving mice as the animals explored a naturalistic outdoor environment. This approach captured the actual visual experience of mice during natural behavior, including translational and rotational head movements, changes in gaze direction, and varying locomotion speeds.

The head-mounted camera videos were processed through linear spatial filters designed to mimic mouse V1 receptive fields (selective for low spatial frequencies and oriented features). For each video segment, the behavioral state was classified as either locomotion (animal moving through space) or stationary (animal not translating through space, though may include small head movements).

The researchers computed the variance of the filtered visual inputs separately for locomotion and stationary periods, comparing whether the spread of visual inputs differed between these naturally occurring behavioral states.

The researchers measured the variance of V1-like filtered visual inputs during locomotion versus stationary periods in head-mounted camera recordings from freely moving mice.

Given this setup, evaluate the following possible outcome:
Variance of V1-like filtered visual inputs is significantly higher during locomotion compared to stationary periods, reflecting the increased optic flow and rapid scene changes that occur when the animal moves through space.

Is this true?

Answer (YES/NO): YES